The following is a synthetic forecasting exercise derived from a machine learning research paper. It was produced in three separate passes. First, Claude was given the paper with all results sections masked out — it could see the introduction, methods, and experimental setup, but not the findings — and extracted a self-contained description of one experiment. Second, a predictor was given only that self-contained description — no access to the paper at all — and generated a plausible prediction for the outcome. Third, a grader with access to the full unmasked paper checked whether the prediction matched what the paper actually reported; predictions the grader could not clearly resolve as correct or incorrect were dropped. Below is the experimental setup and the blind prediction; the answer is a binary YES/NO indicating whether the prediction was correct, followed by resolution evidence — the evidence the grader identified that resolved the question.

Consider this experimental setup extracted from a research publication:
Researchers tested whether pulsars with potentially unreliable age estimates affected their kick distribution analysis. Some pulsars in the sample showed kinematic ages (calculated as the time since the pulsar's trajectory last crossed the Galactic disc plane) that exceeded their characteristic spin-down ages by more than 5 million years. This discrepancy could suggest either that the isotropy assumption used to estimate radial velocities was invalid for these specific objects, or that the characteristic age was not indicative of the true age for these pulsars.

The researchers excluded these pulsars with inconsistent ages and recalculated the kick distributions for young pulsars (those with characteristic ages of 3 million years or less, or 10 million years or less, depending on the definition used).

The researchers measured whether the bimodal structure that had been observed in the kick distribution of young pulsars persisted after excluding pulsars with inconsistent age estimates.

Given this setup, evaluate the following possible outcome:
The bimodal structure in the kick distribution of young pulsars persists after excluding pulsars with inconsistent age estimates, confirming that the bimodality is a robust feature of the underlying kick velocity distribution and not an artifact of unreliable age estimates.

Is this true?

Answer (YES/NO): NO